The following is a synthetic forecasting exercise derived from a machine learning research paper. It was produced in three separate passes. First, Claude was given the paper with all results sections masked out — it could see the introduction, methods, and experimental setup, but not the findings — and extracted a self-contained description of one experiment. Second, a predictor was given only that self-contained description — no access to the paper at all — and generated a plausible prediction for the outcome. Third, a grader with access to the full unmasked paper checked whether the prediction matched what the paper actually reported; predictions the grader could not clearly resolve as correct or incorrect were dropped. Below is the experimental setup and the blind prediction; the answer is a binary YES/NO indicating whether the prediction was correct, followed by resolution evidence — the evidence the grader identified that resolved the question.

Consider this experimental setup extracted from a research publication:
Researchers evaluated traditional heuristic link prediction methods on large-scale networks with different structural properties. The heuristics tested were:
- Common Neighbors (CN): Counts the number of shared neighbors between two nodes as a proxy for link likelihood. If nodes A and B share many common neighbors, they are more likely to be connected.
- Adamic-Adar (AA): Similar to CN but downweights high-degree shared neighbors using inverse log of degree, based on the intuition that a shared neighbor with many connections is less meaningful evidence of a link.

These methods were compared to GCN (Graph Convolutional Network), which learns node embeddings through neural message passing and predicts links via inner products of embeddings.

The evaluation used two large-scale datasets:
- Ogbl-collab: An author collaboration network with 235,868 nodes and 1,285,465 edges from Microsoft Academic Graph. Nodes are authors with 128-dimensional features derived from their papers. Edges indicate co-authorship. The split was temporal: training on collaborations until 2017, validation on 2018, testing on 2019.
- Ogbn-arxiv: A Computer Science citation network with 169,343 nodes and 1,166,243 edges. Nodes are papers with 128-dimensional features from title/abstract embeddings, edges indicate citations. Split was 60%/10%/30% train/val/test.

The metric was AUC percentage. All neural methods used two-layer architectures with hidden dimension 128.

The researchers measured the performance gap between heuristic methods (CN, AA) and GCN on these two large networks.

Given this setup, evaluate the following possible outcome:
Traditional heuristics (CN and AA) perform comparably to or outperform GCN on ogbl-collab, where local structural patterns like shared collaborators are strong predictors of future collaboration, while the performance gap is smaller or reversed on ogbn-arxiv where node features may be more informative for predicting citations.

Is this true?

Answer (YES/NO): NO